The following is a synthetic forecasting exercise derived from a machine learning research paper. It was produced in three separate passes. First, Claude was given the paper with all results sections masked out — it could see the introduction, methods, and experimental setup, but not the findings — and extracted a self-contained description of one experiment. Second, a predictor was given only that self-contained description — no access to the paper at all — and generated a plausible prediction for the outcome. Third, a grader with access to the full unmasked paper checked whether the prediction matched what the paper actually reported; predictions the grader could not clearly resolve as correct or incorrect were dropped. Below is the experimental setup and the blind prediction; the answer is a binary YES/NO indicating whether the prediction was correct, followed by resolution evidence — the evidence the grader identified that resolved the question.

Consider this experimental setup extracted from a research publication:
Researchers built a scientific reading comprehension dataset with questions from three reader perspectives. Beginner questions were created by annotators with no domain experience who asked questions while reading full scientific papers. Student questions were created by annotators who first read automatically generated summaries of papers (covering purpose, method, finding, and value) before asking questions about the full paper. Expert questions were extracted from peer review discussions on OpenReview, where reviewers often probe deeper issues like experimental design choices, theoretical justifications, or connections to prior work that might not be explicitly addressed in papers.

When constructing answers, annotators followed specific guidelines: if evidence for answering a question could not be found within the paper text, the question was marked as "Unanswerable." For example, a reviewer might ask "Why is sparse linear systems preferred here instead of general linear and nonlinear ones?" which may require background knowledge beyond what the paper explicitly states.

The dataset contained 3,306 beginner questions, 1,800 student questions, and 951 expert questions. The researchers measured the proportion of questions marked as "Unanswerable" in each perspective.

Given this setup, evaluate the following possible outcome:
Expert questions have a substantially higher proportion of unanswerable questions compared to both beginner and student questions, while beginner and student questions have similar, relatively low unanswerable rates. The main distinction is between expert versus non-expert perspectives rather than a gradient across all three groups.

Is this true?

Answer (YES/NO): YES